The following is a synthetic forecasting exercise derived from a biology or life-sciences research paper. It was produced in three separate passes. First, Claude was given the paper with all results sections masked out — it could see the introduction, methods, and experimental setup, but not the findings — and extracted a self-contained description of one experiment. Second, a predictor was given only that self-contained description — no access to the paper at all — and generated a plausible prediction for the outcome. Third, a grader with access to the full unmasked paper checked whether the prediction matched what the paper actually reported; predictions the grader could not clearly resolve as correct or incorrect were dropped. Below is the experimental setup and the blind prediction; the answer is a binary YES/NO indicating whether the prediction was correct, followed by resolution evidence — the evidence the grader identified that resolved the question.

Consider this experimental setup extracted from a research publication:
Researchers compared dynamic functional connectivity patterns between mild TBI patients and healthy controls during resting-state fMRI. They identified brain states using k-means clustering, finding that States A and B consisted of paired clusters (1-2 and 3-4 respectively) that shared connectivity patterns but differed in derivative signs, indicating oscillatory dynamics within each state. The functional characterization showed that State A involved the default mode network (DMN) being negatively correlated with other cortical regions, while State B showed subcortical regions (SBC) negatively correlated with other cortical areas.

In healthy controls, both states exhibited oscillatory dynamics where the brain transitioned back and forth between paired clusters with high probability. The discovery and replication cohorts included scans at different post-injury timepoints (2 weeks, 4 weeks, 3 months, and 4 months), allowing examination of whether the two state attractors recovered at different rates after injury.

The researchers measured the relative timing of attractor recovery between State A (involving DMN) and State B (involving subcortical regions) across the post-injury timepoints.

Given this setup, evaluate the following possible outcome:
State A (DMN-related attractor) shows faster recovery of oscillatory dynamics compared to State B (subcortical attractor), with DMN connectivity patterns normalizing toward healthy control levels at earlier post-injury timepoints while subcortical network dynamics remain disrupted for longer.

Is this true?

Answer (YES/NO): YES